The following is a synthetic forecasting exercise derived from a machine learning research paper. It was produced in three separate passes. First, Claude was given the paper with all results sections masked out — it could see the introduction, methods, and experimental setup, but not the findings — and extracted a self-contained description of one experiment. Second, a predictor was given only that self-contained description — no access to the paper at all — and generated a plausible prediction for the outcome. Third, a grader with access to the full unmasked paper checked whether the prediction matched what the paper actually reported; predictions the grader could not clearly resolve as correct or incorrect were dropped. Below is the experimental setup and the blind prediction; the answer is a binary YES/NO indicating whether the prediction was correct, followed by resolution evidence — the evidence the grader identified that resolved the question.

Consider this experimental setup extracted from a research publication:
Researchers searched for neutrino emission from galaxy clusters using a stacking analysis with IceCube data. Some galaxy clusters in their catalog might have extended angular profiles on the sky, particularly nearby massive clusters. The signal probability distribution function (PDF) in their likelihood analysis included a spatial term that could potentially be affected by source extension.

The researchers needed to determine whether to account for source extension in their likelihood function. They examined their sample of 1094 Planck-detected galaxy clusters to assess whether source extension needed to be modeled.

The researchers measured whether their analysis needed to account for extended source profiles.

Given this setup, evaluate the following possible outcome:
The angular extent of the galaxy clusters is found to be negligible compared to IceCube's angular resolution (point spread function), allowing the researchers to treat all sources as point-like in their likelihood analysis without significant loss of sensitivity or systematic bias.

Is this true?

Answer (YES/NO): NO